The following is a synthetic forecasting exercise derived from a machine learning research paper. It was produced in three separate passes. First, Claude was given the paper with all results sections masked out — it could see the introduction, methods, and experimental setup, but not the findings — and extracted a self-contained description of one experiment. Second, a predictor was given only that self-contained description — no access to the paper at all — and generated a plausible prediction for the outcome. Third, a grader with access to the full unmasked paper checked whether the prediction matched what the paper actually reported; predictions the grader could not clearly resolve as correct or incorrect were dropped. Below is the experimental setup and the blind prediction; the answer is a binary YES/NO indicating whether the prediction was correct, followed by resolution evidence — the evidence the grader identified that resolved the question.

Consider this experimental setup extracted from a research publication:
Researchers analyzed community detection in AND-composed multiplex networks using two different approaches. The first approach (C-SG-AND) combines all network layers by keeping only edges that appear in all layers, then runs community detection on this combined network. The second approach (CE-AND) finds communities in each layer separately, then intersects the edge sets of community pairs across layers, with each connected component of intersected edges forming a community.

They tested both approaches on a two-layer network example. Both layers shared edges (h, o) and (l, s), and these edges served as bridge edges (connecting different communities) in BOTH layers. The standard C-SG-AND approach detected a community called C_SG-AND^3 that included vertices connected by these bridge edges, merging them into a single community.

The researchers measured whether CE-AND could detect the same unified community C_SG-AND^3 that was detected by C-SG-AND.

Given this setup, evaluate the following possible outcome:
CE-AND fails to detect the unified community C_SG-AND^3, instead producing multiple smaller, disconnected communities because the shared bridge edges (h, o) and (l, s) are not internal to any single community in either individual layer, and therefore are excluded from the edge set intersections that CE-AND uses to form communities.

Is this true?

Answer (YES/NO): YES